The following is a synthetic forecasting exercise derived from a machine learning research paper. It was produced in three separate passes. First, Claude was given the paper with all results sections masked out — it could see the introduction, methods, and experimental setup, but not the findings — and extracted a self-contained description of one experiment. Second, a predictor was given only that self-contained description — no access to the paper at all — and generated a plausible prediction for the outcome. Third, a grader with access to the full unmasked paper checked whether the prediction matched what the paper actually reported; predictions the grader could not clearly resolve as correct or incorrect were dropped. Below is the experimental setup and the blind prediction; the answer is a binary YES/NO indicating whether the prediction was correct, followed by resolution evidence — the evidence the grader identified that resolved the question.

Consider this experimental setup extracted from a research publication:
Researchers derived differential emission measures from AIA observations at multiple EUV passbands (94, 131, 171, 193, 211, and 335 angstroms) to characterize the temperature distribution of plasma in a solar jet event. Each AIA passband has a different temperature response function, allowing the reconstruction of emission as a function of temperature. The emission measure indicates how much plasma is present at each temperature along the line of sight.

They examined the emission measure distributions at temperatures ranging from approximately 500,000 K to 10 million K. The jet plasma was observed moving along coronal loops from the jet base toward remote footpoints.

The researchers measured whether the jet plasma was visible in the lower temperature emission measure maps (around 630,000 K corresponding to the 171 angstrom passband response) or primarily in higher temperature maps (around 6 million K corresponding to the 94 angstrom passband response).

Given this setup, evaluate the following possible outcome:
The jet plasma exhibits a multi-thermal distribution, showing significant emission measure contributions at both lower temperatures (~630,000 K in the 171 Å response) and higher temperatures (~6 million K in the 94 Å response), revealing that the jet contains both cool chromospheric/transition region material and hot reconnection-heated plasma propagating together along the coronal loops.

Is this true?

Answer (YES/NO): YES